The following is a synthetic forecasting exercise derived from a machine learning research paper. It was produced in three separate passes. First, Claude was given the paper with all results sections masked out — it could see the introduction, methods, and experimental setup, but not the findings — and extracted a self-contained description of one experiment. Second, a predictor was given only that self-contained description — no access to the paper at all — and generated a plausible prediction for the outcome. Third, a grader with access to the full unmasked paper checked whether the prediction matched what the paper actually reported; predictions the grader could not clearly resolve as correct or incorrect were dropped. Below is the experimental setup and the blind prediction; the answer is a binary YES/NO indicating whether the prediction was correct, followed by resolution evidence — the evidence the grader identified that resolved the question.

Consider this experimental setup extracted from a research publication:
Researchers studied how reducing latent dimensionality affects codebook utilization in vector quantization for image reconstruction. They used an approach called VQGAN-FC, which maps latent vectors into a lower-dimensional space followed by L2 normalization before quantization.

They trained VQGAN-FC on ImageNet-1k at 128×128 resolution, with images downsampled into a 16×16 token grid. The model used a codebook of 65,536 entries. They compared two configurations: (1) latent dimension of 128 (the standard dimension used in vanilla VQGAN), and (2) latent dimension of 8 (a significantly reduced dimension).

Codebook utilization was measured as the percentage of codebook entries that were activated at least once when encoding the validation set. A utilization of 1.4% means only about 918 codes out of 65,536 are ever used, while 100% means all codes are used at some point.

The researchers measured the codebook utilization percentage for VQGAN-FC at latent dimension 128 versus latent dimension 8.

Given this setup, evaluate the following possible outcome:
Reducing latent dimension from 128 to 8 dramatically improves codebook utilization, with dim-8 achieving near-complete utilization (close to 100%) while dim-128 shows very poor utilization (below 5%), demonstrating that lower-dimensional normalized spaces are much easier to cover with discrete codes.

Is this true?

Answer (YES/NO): YES